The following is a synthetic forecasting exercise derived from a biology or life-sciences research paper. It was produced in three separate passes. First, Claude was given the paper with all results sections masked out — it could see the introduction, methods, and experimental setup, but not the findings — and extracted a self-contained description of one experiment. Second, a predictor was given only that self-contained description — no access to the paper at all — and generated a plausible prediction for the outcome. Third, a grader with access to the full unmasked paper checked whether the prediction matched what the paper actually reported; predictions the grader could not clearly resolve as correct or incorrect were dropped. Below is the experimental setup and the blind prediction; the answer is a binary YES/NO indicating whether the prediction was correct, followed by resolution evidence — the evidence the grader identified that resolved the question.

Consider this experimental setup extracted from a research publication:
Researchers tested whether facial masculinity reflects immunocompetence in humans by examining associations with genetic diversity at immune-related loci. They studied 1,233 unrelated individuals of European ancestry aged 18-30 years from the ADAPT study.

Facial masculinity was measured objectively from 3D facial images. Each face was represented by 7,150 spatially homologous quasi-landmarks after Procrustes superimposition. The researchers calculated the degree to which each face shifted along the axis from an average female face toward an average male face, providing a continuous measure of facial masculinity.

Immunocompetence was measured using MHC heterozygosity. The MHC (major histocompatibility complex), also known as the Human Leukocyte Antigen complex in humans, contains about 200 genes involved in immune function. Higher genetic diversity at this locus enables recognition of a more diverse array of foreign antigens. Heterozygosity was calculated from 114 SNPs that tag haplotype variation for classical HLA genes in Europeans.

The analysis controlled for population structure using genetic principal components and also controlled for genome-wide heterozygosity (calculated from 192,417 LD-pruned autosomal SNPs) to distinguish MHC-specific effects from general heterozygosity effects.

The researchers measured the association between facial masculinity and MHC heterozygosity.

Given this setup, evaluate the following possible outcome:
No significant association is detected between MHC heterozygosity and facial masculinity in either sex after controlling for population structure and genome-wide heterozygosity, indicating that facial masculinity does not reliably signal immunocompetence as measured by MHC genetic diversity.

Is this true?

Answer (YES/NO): YES